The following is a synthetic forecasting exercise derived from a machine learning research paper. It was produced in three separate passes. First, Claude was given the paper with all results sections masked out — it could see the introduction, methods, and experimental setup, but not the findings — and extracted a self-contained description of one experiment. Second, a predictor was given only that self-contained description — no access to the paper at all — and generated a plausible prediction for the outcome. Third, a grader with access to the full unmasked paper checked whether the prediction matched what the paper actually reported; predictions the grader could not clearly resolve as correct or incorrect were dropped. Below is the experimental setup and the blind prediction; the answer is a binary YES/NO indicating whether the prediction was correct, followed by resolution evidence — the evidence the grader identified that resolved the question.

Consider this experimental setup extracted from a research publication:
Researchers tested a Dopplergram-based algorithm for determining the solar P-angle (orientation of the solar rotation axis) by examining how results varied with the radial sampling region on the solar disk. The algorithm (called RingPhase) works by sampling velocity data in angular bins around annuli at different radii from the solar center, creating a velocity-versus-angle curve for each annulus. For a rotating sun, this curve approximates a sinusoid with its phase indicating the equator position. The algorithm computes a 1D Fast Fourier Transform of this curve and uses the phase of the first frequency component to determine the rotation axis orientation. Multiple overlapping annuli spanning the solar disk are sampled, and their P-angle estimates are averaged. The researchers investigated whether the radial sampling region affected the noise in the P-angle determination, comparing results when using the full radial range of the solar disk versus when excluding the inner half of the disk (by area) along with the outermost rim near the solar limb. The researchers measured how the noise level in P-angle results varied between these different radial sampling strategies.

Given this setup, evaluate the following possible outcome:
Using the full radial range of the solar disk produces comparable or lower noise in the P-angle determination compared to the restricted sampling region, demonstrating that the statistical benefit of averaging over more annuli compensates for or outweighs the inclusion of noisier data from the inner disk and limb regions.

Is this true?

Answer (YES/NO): NO